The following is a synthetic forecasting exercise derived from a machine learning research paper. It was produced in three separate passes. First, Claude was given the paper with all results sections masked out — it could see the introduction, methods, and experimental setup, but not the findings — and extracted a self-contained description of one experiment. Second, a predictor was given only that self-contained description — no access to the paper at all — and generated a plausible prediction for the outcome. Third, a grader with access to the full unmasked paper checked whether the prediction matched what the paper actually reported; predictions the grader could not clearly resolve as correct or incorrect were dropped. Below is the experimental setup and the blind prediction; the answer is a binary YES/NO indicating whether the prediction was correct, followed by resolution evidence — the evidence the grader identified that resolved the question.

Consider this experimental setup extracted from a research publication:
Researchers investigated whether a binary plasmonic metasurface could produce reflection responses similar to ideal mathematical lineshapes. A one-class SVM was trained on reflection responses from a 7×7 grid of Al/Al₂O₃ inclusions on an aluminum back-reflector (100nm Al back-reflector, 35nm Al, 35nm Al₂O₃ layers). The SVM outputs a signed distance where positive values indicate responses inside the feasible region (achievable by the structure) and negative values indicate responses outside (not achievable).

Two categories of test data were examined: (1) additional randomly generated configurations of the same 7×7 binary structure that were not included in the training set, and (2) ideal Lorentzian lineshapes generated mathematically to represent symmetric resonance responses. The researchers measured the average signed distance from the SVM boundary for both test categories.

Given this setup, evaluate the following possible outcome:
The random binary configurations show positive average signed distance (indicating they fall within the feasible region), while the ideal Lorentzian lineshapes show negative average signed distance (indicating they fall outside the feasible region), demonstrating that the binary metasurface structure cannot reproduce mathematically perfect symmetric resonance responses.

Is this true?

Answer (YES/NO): YES